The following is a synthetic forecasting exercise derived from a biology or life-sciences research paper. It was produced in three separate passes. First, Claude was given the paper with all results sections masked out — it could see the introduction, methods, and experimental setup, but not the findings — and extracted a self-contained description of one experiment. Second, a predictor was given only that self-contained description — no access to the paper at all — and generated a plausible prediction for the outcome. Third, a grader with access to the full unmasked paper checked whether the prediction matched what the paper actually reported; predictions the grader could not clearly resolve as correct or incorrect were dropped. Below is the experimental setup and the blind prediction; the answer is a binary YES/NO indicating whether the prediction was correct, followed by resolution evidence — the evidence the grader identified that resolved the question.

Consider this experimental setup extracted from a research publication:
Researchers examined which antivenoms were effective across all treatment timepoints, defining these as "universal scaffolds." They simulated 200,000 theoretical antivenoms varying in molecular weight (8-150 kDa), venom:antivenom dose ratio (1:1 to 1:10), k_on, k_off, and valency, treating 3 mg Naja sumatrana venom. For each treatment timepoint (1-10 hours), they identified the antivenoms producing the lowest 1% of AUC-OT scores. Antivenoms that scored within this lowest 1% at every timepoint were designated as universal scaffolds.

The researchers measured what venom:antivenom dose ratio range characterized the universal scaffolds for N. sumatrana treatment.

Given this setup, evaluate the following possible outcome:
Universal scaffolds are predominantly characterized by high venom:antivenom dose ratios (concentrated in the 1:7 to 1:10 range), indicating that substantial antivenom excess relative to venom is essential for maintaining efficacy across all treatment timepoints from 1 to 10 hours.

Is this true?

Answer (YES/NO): NO